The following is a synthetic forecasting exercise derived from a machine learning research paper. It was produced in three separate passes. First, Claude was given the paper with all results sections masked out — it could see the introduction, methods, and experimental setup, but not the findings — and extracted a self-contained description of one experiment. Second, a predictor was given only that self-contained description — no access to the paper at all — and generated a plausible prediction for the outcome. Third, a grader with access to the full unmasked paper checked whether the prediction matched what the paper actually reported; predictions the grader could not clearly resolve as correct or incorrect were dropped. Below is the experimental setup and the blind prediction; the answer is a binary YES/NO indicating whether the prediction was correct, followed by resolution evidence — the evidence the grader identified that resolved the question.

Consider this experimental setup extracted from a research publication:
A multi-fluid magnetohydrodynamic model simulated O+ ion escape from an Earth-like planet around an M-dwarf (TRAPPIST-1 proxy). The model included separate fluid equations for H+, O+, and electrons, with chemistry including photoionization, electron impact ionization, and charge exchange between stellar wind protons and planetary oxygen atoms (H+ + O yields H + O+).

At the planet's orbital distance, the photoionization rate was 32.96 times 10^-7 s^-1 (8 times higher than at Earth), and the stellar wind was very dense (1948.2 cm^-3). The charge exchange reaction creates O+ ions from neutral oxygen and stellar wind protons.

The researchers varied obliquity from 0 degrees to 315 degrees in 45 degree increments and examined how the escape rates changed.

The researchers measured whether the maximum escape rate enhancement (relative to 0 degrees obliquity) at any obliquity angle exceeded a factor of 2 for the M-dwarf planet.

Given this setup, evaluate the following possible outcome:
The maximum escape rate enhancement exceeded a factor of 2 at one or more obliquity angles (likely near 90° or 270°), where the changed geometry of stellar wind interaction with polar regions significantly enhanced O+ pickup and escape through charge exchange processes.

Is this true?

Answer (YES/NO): NO